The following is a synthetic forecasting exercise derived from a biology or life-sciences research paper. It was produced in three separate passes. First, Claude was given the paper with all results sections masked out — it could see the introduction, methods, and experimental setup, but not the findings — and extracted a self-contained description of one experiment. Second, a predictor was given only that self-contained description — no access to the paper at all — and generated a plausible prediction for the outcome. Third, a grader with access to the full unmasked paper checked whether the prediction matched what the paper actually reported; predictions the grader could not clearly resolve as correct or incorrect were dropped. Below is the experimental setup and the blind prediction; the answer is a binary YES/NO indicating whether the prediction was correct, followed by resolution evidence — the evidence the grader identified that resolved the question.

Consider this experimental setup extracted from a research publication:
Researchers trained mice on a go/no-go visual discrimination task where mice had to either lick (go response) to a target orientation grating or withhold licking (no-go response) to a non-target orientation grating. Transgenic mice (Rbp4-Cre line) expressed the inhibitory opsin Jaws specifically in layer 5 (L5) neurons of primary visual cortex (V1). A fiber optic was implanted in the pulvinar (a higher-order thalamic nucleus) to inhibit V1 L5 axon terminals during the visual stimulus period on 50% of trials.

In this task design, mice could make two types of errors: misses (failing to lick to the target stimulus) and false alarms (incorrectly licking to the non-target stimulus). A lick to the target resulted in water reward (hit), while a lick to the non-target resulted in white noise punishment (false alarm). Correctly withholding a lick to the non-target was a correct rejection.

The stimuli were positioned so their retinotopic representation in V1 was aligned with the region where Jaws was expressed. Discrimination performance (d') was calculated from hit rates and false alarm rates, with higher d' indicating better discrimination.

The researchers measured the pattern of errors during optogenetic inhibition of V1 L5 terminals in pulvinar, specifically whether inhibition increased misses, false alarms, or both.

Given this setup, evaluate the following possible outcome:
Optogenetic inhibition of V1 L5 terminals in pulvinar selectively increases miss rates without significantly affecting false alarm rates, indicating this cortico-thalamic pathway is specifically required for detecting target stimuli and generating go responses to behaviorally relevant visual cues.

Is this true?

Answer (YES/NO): NO